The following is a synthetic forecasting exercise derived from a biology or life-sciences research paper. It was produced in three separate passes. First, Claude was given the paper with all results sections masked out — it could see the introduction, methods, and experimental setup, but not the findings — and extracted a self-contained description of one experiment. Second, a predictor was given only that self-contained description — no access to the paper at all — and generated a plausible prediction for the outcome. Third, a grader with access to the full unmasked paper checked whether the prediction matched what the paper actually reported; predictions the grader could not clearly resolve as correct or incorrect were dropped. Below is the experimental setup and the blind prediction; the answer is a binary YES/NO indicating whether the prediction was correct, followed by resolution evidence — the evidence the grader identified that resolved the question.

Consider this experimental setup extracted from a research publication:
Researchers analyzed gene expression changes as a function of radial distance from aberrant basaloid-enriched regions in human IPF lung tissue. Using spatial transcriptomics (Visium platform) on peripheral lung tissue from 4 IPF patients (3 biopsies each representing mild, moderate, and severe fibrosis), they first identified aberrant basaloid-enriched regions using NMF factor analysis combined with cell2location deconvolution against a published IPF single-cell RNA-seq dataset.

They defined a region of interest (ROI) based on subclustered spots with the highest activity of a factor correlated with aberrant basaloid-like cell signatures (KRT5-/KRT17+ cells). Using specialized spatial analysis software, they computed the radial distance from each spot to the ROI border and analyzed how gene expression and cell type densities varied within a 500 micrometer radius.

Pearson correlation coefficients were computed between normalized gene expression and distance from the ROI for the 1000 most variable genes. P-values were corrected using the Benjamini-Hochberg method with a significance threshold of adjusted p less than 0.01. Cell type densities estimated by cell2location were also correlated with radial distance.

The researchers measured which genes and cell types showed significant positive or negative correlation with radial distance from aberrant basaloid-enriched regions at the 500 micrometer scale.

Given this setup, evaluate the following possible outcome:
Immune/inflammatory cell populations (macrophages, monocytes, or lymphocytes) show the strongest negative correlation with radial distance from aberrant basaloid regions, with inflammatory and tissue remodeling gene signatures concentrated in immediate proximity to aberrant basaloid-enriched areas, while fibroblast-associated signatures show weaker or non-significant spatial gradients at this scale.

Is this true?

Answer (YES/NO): NO